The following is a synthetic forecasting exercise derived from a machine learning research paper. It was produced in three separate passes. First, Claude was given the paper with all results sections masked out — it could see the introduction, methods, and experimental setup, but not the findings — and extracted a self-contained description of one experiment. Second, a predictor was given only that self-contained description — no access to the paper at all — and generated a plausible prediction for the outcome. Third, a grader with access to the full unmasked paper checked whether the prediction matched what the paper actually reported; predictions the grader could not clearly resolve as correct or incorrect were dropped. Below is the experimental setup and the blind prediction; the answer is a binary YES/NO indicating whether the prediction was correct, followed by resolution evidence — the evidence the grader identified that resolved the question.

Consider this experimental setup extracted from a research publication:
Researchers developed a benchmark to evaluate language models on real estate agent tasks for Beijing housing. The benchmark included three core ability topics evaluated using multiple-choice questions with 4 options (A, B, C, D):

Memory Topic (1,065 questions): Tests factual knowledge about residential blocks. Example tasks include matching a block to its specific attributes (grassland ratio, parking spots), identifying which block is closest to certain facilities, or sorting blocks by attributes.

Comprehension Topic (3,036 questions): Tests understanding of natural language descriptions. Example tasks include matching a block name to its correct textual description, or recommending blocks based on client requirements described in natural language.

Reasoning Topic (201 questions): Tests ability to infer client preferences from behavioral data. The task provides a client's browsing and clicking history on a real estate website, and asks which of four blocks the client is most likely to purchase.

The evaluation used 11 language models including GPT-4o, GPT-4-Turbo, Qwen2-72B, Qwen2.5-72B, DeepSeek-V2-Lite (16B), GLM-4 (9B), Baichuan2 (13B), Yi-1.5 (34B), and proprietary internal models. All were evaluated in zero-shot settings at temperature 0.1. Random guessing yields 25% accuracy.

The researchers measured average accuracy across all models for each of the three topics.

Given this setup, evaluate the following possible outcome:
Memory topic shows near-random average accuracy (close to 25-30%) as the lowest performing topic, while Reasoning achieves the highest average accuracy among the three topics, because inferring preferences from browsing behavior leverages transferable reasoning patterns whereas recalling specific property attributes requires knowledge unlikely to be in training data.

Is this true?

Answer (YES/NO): NO